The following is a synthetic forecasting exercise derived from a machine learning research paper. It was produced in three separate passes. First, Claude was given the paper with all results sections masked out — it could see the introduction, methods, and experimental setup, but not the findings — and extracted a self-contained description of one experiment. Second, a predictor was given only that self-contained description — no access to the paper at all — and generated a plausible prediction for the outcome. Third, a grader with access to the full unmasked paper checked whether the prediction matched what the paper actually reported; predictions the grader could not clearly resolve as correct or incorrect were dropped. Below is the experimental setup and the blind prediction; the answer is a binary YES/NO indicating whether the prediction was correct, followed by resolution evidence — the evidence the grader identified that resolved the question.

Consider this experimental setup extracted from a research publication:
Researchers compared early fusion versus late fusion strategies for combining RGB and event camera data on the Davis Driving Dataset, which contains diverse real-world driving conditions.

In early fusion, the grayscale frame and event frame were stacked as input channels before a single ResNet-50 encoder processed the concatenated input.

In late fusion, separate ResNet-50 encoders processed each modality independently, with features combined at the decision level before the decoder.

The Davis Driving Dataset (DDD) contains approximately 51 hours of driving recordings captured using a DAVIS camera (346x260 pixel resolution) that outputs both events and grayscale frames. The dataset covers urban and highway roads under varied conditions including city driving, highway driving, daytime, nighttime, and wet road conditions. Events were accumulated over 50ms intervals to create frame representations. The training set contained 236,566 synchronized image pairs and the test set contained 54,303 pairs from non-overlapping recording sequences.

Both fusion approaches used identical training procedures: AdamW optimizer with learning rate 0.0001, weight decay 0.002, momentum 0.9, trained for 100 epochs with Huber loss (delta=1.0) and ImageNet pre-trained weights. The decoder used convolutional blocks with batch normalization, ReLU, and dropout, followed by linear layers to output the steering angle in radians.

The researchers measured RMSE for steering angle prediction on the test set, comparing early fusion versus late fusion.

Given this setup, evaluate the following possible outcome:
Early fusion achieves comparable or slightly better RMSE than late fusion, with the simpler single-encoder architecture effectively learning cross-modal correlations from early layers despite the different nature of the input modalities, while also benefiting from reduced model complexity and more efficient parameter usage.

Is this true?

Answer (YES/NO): NO